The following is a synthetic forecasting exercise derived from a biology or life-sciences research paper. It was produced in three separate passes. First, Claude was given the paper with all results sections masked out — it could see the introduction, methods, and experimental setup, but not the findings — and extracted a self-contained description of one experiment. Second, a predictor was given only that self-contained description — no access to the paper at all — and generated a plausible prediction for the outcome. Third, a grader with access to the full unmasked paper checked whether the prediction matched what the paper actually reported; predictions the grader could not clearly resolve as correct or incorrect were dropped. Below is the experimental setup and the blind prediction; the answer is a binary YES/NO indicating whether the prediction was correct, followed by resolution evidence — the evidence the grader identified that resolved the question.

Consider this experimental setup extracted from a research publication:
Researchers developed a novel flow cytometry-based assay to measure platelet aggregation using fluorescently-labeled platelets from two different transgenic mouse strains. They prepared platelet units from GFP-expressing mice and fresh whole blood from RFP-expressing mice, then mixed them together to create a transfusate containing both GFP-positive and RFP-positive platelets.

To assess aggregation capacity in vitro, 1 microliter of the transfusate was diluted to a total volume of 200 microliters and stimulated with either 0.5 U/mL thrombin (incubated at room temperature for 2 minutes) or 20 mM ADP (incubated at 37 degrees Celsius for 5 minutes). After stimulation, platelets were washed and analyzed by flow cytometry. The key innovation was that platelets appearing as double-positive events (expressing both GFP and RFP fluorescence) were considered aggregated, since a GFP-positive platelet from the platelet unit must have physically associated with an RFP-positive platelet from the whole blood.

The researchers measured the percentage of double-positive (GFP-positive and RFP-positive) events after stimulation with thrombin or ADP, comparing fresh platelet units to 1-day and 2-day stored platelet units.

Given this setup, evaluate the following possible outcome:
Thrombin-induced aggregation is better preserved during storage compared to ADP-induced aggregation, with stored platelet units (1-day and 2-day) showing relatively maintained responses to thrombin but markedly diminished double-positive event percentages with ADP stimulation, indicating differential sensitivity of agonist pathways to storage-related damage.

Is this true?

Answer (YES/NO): NO